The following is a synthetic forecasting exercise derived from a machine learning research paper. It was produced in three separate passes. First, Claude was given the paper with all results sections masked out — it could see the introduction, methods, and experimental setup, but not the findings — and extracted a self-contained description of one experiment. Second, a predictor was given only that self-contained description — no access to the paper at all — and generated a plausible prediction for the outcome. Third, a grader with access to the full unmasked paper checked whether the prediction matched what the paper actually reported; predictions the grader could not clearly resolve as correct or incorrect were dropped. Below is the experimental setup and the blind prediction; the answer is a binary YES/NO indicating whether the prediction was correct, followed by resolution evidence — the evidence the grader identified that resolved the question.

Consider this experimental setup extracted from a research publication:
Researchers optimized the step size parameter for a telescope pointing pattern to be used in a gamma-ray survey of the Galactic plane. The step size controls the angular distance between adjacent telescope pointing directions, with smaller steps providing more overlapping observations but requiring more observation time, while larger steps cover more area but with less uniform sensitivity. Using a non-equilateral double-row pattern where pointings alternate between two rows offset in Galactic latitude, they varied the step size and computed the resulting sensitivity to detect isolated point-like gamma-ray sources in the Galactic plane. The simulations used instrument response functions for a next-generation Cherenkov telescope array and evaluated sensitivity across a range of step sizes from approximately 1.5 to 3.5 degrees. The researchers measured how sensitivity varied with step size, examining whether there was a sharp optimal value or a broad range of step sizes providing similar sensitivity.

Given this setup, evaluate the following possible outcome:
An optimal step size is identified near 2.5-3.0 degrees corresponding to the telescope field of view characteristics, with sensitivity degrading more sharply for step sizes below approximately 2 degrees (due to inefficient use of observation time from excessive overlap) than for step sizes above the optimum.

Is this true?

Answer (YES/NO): NO